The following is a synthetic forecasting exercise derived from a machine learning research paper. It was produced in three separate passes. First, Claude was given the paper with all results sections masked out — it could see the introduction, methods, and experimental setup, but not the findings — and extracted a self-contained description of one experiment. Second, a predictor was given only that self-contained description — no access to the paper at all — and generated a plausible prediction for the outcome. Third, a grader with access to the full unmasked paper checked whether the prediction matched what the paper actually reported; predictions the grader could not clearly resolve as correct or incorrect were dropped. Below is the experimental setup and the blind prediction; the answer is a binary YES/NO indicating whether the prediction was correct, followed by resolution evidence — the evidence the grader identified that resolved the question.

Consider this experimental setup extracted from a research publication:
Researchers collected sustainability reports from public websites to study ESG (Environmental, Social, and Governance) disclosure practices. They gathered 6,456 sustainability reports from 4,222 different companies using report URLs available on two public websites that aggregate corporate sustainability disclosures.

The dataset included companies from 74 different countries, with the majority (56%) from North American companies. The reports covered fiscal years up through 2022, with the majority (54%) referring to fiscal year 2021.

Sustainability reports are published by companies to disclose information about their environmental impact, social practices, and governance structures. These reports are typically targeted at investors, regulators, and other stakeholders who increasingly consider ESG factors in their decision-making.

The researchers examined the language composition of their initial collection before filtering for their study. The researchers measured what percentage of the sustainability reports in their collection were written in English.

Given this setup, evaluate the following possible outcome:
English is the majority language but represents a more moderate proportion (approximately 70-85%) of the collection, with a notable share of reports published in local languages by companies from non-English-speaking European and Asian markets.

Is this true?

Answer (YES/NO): NO